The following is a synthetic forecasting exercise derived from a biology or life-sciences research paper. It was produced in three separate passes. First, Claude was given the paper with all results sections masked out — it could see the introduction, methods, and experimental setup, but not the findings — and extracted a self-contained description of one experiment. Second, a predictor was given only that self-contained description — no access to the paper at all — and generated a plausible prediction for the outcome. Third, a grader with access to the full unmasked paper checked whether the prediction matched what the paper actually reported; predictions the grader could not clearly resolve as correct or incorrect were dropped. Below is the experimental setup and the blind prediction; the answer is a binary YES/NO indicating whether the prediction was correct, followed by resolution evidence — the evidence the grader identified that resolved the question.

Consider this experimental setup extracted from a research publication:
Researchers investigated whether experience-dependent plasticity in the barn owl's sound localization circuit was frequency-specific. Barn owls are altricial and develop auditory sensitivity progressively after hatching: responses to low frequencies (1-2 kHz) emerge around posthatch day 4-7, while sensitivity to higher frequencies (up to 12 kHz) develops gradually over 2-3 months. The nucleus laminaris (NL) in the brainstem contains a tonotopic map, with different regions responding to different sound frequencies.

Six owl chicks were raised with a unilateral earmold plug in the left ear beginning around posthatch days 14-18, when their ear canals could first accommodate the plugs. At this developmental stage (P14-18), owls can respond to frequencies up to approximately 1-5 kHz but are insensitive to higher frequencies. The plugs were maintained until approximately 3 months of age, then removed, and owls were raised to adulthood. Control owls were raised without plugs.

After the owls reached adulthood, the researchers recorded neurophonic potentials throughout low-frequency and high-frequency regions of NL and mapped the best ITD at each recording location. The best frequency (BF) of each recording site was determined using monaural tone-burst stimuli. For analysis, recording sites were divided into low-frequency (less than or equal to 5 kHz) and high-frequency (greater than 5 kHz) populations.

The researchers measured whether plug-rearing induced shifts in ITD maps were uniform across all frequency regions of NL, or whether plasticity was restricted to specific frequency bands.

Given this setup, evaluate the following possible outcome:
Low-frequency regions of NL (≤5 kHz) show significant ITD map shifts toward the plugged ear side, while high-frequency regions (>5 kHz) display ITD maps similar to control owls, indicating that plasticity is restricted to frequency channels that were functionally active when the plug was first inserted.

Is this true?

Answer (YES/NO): NO